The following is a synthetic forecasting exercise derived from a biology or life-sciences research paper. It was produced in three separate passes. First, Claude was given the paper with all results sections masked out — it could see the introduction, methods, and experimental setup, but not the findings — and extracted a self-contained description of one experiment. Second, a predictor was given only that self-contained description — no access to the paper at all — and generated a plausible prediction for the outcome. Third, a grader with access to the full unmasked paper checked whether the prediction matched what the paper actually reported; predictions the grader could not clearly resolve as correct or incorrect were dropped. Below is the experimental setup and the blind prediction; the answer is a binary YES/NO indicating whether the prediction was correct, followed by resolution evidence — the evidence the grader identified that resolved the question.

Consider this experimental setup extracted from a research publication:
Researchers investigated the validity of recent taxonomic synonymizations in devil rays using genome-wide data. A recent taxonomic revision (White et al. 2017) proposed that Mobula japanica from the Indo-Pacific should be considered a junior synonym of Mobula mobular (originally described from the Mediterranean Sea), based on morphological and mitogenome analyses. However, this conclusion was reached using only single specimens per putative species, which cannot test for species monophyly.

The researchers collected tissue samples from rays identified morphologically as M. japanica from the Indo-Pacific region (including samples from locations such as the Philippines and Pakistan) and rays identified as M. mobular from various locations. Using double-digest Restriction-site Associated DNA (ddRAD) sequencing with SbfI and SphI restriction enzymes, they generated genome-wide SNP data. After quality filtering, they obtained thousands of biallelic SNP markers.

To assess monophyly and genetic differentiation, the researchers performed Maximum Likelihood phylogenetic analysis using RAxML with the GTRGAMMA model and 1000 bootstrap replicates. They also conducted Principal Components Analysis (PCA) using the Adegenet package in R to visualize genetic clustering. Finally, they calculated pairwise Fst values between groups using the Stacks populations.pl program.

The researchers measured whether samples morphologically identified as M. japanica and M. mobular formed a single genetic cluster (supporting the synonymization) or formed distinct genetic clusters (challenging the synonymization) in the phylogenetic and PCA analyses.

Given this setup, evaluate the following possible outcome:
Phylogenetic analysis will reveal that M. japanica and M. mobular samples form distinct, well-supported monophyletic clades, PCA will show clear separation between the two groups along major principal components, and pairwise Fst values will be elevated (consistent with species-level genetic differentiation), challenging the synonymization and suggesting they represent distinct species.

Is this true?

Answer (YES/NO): NO